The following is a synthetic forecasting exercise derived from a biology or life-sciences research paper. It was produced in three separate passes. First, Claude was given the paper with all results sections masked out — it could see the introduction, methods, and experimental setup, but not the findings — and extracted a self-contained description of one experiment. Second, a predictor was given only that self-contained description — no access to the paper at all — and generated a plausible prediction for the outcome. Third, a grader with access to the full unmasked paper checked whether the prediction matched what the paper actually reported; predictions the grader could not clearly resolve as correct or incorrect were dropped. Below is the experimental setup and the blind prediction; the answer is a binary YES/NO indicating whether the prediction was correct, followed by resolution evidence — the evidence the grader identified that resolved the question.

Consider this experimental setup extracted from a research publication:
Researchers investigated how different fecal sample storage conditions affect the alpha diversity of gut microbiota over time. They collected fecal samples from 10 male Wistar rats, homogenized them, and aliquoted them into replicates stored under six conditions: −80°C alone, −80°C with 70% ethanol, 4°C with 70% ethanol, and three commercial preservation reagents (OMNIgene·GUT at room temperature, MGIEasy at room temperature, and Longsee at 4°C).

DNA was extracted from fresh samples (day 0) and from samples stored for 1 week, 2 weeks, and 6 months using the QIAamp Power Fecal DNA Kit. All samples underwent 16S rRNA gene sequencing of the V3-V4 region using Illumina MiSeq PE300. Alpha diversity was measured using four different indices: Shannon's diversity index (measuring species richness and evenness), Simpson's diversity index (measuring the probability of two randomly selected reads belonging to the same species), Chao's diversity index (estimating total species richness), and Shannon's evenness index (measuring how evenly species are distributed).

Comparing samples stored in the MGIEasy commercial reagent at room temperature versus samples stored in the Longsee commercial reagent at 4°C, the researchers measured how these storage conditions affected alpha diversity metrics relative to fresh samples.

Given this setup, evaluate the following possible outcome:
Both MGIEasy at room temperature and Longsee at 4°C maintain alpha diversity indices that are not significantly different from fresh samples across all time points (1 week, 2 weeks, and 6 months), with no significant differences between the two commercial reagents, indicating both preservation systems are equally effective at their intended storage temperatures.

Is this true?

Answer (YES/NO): NO